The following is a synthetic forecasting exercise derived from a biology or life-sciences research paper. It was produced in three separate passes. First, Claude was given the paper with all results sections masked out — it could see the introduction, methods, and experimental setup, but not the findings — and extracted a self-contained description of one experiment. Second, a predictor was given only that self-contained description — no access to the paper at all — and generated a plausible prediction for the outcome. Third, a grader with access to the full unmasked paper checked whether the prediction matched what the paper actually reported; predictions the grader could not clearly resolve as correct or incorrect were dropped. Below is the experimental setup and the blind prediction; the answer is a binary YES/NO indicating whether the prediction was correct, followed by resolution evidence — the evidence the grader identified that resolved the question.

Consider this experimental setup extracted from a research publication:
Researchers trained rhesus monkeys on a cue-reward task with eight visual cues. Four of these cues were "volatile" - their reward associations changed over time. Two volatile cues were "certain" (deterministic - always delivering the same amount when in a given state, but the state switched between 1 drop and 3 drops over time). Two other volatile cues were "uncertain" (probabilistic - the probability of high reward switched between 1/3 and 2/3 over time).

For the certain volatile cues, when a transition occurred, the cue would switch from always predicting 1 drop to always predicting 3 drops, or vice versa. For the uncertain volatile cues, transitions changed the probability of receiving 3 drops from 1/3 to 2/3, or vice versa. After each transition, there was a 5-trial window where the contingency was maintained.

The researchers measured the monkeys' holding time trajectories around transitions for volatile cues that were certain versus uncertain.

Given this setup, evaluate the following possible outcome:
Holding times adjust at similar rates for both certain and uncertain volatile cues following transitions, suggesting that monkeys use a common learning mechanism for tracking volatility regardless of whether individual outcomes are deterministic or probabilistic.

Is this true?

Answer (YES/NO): NO